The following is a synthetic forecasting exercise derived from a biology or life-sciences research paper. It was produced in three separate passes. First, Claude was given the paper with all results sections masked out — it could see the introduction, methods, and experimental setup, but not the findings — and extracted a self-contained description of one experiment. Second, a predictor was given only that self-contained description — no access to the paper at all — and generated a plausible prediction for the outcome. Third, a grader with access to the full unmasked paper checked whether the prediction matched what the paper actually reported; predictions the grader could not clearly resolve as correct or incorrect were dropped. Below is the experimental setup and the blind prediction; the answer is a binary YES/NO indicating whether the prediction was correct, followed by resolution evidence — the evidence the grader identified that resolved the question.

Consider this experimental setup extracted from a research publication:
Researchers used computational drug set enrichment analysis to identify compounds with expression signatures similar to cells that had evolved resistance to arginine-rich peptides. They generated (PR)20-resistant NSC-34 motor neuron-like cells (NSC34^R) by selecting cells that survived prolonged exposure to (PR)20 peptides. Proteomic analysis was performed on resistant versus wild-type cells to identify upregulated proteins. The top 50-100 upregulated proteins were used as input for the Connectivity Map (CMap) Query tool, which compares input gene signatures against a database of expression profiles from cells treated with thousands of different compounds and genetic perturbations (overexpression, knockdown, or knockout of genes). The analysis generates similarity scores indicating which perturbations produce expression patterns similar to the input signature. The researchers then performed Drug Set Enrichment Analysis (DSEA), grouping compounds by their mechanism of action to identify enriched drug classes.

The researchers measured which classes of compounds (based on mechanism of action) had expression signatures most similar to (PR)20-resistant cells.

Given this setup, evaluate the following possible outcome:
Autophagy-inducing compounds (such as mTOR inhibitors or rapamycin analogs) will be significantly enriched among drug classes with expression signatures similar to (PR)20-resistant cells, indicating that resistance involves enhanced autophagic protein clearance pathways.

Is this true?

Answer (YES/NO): YES